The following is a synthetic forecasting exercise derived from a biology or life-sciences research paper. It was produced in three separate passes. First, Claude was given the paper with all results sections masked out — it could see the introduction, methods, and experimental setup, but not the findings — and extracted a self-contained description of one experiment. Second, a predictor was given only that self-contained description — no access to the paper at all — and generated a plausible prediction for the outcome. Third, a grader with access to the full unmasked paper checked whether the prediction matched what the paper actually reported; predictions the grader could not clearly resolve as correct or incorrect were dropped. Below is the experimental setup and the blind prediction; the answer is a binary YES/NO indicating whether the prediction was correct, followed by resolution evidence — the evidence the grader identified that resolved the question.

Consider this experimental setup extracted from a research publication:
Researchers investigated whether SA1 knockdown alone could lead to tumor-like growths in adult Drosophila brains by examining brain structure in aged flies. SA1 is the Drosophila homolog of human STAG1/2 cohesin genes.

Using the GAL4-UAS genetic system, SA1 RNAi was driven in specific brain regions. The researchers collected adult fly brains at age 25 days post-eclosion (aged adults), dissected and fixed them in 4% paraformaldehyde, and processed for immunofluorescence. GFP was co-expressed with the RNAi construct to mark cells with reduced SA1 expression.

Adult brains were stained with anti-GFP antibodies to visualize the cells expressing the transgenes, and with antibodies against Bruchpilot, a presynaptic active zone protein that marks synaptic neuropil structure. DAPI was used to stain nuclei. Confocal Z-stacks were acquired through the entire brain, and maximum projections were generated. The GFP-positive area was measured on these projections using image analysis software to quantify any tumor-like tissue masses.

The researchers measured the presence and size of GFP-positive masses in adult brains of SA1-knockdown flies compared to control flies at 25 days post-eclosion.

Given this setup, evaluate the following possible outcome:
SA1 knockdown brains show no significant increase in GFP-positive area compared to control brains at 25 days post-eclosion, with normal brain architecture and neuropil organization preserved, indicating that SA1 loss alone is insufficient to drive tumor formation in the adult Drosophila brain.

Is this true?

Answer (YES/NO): NO